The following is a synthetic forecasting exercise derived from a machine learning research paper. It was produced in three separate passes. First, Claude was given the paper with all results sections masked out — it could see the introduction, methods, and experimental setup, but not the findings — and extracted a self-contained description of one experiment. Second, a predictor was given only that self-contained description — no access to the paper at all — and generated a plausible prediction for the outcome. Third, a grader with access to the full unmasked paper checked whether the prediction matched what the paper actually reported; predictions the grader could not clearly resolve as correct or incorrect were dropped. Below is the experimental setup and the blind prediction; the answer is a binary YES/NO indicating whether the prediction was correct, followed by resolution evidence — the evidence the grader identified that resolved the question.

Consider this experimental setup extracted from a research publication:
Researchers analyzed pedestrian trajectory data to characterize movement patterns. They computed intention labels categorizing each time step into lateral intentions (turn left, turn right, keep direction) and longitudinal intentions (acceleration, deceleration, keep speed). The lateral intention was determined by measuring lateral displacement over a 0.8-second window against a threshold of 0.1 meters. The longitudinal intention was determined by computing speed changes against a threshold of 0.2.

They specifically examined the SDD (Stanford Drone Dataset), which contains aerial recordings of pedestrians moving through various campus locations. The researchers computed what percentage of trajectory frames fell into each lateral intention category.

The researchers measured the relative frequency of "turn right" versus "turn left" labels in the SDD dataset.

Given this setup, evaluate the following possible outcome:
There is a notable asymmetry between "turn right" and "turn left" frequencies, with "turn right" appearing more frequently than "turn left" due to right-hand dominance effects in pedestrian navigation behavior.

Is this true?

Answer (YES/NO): NO